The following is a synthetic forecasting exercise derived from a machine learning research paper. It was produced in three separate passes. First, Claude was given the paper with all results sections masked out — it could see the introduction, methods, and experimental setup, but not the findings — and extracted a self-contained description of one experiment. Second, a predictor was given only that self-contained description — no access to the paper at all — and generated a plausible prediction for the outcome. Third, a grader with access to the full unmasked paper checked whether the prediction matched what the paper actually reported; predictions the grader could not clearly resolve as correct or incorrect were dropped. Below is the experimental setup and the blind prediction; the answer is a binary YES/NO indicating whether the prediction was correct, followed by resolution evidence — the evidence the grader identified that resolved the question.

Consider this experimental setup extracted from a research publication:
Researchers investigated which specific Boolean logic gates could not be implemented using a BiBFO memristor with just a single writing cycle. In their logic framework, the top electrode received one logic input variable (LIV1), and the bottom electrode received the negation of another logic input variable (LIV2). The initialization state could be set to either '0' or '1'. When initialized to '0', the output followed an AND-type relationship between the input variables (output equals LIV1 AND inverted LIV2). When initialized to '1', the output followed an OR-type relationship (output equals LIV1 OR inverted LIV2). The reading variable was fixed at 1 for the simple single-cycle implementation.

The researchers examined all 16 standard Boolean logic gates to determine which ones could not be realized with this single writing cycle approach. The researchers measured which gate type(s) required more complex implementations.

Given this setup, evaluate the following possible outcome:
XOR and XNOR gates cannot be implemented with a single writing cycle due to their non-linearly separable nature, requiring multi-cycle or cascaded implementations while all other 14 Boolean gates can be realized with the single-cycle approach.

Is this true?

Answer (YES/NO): YES